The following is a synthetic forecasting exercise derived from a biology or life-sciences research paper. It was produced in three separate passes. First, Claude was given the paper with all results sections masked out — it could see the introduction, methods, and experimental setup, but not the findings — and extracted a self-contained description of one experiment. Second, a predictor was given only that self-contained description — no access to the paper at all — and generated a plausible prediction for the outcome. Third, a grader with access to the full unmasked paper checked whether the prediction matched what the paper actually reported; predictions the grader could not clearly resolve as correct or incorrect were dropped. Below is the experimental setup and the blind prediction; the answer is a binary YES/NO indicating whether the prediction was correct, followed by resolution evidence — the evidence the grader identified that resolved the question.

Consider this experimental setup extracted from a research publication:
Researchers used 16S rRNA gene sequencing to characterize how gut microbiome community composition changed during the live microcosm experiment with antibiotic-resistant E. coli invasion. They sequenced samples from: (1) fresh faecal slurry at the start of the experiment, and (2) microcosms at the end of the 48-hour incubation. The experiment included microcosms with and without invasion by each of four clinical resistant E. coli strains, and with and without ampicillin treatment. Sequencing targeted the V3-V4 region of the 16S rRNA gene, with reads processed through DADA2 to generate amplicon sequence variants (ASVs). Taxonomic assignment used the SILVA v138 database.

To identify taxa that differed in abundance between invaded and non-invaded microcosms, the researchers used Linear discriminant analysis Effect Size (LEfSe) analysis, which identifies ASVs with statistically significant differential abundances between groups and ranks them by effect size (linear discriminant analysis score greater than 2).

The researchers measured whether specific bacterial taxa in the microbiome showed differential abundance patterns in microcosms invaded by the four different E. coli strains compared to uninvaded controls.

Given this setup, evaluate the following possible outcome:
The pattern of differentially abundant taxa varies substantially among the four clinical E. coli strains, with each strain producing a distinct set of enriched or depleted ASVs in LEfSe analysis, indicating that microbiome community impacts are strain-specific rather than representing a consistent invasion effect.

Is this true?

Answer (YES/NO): YES